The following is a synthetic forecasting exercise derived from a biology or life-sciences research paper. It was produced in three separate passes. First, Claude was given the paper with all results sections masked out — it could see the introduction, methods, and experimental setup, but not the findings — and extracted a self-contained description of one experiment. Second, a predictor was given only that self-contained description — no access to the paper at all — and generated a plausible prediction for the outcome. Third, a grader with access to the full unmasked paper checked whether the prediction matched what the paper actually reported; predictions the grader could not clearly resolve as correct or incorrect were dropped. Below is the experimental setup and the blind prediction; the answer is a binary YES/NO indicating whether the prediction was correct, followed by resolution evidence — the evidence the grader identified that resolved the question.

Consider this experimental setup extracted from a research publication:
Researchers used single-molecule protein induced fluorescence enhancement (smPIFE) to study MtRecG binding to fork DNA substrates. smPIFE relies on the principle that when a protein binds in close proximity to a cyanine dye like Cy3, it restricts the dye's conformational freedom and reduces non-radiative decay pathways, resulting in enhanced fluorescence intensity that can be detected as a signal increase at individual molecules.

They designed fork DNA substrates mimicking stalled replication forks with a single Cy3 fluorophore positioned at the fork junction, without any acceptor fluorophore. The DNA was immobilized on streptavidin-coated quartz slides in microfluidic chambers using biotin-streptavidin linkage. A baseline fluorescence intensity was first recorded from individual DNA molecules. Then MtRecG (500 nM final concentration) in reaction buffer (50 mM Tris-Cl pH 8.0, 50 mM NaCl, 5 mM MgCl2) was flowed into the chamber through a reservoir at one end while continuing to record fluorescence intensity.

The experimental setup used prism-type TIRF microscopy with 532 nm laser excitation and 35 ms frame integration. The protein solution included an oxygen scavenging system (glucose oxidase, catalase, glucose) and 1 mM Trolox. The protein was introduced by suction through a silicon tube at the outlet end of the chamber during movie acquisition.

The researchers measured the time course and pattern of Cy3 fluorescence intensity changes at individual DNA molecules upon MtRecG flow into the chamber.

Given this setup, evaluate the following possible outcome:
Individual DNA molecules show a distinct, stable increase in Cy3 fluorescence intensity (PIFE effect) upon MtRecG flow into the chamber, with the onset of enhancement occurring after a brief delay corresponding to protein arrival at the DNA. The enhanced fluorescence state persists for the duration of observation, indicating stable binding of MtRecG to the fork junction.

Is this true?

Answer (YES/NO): NO